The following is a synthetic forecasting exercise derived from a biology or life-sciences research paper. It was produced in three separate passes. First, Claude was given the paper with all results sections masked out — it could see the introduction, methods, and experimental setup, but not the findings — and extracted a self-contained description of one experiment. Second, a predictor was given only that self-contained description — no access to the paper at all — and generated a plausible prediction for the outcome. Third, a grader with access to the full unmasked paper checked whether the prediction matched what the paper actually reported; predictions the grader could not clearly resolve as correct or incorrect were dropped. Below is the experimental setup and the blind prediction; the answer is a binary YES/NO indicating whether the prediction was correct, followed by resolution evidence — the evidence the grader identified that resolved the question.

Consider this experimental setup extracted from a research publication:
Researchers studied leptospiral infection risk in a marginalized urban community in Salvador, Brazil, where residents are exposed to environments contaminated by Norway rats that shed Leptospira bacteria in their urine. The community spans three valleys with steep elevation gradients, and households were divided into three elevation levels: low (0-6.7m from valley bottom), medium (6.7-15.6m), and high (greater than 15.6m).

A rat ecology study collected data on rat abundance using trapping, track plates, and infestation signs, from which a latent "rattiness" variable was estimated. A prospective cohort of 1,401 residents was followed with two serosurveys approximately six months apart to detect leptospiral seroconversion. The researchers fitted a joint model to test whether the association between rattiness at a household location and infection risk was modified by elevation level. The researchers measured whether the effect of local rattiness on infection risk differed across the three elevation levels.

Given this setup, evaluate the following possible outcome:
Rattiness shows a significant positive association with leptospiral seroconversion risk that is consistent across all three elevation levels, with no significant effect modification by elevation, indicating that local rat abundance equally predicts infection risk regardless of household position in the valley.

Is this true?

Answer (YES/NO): NO